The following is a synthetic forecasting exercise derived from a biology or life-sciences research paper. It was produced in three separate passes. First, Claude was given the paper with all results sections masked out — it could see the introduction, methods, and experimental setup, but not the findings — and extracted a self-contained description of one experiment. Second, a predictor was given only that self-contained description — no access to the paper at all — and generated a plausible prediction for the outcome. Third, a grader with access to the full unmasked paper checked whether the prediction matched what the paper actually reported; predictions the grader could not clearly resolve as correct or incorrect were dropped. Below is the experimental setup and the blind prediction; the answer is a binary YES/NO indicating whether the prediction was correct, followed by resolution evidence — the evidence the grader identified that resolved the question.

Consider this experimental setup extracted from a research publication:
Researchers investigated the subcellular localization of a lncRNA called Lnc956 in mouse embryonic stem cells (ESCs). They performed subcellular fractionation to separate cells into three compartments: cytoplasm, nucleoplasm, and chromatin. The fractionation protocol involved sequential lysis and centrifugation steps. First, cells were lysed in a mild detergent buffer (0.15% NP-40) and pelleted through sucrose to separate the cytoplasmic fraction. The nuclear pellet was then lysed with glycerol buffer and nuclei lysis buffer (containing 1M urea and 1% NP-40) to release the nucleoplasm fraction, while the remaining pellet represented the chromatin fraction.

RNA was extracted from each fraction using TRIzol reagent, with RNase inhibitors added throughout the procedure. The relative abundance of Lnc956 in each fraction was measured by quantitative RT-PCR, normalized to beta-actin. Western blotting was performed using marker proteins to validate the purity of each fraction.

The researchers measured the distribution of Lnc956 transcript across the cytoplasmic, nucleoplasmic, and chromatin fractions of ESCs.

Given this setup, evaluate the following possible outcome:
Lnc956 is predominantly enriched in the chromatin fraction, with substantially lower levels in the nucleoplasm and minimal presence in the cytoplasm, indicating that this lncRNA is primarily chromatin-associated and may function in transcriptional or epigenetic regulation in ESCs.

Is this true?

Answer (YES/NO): NO